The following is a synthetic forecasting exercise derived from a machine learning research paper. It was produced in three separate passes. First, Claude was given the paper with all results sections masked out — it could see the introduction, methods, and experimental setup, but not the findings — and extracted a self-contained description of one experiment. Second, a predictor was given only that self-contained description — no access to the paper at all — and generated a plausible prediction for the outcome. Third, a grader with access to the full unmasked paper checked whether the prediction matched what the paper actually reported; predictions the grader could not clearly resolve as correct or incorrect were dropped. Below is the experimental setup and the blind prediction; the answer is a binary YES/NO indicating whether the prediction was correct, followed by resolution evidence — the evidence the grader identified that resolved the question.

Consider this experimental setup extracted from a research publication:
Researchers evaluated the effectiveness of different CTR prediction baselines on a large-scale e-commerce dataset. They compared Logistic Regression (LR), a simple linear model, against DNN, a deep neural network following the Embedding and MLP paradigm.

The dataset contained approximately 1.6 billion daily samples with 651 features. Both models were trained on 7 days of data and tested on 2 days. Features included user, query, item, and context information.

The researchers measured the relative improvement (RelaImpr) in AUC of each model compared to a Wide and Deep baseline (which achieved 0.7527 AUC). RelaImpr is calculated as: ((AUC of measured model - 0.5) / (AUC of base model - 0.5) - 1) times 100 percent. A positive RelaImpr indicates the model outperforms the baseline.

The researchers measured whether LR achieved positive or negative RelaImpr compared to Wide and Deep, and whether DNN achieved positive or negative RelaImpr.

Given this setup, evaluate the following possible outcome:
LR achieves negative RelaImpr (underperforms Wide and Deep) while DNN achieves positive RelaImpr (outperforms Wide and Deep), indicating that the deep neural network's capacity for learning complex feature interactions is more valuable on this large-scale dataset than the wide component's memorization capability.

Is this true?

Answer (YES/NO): YES